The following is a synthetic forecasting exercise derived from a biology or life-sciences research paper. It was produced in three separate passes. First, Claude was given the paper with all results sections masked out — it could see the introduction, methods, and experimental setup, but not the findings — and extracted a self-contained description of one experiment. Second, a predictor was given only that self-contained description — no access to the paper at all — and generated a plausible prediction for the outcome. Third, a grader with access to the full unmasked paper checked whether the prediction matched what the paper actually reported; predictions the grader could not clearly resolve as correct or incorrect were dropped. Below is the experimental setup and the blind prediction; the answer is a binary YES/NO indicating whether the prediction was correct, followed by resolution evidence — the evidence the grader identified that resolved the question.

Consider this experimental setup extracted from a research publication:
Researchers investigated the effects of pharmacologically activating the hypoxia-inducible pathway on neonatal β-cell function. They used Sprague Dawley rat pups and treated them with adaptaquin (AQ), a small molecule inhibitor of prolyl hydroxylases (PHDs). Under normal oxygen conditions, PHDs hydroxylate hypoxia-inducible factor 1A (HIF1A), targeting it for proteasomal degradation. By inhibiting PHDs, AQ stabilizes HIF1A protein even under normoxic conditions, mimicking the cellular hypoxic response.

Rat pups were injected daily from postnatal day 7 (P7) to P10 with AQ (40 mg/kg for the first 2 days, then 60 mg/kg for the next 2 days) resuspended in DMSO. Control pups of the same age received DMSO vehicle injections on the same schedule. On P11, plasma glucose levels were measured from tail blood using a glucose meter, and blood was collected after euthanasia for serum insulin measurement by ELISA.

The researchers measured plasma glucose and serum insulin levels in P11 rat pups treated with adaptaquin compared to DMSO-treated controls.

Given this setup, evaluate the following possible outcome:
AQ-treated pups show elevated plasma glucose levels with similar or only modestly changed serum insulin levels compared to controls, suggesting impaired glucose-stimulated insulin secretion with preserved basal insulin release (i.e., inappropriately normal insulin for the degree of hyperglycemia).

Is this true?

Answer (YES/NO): NO